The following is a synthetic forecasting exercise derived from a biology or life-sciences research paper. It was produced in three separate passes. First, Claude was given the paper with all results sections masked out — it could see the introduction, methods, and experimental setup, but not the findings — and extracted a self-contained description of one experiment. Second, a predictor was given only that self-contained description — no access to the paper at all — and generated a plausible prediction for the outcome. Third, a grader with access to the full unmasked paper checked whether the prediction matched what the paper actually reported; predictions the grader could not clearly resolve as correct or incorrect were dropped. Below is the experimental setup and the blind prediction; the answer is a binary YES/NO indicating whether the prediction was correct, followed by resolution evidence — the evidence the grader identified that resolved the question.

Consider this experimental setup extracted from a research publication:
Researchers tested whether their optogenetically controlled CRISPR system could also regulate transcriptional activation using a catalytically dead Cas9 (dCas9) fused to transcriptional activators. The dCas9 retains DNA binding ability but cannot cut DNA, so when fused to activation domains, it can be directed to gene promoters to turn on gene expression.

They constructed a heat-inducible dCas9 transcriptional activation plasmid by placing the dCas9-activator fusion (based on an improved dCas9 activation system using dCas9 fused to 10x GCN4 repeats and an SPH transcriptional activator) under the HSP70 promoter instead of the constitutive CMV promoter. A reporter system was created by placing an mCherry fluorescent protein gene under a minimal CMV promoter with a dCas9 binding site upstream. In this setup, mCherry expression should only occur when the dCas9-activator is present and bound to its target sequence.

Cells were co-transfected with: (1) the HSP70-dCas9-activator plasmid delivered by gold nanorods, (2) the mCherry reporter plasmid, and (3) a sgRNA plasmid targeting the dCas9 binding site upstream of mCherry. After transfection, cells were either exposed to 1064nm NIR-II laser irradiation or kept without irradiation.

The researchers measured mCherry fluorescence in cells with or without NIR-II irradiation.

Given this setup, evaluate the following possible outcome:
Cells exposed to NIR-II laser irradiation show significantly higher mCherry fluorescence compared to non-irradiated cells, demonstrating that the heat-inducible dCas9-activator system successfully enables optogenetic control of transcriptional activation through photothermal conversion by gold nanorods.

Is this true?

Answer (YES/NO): YES